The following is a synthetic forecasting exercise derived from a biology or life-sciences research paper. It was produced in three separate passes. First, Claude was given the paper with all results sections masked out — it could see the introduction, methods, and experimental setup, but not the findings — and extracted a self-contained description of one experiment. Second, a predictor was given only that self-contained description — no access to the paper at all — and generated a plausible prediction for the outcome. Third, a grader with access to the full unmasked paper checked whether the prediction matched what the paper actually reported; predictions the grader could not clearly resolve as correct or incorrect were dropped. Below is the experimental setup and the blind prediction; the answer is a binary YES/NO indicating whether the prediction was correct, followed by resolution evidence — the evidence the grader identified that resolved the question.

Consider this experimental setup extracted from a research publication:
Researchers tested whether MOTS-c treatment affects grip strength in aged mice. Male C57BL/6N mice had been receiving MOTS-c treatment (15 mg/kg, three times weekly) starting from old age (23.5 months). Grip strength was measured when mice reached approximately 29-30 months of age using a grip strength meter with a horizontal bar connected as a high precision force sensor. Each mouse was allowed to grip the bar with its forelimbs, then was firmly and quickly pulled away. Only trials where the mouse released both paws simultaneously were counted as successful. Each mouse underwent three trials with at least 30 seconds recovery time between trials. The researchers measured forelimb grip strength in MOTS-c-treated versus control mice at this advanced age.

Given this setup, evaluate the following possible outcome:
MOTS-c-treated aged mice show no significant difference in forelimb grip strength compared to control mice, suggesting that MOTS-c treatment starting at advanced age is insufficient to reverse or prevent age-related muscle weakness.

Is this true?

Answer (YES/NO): NO